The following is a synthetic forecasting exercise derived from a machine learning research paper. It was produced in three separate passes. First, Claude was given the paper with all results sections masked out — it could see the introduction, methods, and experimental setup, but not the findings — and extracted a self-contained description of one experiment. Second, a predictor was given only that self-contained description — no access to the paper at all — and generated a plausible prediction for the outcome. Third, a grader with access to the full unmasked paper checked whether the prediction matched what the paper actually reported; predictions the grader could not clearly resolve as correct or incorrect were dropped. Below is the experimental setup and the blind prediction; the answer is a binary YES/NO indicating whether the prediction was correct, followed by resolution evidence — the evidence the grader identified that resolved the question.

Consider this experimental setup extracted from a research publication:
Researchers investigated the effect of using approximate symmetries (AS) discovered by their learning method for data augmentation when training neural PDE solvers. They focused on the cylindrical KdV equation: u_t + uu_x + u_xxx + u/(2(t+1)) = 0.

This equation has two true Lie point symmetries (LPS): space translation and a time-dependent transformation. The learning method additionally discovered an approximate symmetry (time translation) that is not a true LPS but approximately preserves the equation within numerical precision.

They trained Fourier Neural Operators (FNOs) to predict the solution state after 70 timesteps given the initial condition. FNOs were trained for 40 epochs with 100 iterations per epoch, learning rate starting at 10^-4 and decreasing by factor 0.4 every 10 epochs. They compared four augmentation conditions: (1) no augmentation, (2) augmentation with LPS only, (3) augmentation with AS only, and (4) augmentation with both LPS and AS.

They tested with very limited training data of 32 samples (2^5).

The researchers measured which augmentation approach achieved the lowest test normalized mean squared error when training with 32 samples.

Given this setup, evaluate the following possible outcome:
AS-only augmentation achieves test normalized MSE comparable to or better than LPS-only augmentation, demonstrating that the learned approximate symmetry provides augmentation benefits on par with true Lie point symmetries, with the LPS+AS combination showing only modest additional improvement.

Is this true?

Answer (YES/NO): YES